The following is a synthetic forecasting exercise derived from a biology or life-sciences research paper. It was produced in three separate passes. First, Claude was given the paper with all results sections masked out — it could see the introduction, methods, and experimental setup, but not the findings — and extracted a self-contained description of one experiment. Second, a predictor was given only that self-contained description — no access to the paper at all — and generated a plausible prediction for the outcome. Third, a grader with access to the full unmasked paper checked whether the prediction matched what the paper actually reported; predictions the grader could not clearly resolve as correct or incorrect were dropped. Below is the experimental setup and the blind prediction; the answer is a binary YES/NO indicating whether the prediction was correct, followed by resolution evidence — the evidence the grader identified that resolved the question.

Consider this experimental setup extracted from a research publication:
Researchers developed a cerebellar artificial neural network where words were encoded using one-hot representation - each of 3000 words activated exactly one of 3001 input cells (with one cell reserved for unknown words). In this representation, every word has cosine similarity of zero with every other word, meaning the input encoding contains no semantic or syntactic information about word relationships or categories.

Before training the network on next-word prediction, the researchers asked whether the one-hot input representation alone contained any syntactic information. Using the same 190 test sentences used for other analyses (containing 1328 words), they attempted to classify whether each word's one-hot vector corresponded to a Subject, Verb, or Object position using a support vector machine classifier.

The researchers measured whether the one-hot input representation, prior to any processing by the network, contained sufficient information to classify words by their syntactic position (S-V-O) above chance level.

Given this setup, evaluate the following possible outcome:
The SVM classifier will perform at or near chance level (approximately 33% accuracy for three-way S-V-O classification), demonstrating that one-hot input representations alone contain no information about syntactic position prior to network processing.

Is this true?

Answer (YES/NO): NO